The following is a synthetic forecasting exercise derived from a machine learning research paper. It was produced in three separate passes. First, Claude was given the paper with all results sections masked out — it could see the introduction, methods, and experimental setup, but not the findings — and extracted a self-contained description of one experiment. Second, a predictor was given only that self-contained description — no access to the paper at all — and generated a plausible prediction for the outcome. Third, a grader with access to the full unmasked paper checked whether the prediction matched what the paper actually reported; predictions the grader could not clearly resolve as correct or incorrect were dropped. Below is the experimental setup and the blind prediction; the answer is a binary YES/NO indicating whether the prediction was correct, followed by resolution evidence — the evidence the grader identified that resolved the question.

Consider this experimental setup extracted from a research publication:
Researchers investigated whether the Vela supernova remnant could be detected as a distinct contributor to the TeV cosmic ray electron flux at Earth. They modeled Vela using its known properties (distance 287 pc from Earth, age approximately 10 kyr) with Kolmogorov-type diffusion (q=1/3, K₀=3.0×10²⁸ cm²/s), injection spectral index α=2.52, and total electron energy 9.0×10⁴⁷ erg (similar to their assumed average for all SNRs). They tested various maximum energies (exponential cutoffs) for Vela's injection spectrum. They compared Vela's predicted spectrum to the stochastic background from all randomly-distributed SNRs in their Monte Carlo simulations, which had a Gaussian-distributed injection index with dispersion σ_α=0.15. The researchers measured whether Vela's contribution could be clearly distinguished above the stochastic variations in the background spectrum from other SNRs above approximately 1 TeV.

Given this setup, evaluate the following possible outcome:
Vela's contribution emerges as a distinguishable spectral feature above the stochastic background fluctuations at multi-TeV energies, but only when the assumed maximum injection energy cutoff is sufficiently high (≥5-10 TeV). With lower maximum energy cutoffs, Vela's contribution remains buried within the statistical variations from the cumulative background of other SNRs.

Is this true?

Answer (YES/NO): NO